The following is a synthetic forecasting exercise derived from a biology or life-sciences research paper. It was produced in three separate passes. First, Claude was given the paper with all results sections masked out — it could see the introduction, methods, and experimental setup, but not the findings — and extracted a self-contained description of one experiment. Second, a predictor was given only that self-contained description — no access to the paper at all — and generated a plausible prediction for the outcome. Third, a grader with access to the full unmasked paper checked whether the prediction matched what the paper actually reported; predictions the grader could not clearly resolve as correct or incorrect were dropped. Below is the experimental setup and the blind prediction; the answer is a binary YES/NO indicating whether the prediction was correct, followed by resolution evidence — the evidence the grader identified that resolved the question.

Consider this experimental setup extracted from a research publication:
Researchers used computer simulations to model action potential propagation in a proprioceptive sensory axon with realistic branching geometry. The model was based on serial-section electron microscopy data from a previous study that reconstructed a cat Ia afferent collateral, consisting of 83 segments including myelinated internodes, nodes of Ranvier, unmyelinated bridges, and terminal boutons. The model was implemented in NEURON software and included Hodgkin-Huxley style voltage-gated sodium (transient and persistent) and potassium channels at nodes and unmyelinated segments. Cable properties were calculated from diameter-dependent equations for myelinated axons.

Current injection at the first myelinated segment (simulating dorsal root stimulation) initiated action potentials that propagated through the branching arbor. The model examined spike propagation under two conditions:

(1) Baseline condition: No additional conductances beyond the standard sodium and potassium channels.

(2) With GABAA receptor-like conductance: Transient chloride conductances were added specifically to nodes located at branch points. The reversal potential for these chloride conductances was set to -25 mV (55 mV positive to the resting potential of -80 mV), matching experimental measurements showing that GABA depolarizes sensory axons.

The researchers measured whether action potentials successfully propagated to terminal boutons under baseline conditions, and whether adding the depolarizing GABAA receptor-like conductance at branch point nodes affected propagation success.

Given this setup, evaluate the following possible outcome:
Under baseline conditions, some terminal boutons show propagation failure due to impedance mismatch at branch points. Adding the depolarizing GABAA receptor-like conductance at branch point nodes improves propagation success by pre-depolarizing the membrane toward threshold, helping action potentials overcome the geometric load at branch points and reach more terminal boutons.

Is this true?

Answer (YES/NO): YES